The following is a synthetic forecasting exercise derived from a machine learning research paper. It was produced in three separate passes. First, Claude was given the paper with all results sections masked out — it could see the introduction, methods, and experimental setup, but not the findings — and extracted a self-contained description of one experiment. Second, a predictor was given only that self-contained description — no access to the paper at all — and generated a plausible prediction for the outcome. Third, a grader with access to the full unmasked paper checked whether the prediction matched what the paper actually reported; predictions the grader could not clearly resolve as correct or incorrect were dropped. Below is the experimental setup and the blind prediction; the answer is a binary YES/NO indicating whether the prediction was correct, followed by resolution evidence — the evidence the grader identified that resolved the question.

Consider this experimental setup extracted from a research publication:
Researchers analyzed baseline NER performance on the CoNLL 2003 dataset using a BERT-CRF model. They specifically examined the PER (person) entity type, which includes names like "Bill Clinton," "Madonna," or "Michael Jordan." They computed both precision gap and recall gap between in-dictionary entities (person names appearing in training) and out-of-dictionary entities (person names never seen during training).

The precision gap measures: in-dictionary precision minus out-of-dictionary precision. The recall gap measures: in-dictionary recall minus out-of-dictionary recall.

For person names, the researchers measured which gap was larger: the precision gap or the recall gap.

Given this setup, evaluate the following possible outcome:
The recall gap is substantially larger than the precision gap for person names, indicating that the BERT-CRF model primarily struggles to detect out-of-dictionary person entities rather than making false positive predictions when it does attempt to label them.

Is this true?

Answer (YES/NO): NO